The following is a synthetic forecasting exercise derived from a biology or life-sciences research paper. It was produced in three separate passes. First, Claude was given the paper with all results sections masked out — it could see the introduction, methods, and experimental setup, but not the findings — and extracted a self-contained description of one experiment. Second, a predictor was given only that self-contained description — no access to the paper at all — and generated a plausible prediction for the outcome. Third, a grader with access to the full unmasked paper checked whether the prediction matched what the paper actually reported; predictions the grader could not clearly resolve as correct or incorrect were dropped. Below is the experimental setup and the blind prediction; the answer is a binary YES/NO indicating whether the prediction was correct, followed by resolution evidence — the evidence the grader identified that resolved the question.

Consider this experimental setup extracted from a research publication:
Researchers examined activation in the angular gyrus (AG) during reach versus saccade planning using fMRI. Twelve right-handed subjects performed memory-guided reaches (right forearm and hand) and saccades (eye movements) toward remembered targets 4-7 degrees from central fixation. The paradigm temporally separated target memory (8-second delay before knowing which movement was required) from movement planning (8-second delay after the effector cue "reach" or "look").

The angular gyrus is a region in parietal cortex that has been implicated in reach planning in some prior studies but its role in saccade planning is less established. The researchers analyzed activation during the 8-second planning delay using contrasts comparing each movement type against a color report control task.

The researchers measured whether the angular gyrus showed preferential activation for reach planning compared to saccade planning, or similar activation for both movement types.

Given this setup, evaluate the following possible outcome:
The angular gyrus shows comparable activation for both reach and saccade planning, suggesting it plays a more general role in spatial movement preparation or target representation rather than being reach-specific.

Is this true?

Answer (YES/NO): NO